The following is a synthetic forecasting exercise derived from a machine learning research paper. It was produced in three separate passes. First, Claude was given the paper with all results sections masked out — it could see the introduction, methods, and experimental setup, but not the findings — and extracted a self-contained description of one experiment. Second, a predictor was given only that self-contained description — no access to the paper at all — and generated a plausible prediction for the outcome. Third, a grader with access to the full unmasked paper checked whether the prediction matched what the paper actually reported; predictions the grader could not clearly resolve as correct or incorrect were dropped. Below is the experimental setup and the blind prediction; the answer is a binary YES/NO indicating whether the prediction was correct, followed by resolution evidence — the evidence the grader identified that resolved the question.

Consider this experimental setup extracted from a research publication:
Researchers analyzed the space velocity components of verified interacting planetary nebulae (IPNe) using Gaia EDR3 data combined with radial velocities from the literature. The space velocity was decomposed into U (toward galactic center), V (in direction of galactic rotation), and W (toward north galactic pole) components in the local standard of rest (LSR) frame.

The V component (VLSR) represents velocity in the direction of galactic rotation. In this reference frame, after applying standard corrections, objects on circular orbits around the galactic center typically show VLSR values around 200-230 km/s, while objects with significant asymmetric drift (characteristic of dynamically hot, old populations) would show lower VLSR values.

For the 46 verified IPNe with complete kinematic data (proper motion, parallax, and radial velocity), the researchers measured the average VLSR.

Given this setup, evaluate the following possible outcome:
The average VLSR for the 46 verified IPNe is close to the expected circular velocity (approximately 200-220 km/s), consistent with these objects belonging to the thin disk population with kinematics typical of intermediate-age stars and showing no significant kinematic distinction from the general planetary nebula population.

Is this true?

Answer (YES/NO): NO